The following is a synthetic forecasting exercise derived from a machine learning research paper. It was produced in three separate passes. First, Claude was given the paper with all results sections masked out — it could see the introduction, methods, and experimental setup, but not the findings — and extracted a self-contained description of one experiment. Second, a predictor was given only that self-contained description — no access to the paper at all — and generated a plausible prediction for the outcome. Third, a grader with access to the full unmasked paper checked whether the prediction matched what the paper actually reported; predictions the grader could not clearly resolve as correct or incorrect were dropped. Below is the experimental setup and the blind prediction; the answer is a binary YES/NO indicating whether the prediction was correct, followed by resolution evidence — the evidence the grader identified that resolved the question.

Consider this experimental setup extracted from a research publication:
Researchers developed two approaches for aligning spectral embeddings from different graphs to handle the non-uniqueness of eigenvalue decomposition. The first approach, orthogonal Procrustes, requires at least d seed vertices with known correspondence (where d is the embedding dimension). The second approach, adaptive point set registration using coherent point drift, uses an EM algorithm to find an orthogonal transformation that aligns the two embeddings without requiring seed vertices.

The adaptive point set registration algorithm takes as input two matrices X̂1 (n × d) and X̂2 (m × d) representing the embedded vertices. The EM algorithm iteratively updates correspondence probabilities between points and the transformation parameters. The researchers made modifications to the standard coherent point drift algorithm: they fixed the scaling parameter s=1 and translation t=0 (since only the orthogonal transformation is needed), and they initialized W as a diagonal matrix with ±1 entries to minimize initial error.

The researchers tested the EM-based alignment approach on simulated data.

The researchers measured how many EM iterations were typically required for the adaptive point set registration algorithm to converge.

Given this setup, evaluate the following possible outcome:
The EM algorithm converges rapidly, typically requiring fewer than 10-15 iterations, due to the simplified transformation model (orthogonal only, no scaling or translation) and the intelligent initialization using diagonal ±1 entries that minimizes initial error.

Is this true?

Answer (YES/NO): NO